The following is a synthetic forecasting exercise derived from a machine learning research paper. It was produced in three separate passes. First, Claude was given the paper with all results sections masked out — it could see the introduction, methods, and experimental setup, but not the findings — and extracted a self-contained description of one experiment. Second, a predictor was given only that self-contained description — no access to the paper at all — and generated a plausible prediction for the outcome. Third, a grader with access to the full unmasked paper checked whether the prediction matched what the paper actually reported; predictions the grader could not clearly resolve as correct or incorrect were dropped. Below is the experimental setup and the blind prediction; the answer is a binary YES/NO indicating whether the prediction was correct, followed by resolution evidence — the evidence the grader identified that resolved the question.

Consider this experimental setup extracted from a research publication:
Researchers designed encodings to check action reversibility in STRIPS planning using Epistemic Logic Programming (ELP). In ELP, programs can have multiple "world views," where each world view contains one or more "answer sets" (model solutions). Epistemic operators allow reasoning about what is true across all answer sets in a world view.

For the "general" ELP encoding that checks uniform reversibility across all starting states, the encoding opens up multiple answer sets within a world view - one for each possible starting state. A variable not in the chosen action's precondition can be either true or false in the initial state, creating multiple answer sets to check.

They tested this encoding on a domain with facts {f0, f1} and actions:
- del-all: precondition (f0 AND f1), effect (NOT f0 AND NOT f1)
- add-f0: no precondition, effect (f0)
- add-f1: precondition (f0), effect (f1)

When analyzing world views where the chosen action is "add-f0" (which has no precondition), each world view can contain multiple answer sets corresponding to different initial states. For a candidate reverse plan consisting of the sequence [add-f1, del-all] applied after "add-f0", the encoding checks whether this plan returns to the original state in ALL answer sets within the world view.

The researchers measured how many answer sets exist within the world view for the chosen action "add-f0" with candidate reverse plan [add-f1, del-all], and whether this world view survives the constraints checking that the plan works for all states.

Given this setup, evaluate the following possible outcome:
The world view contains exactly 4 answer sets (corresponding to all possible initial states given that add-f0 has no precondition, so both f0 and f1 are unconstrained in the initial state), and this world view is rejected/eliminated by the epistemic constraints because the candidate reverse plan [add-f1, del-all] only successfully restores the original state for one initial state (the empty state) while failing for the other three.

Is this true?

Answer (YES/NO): YES